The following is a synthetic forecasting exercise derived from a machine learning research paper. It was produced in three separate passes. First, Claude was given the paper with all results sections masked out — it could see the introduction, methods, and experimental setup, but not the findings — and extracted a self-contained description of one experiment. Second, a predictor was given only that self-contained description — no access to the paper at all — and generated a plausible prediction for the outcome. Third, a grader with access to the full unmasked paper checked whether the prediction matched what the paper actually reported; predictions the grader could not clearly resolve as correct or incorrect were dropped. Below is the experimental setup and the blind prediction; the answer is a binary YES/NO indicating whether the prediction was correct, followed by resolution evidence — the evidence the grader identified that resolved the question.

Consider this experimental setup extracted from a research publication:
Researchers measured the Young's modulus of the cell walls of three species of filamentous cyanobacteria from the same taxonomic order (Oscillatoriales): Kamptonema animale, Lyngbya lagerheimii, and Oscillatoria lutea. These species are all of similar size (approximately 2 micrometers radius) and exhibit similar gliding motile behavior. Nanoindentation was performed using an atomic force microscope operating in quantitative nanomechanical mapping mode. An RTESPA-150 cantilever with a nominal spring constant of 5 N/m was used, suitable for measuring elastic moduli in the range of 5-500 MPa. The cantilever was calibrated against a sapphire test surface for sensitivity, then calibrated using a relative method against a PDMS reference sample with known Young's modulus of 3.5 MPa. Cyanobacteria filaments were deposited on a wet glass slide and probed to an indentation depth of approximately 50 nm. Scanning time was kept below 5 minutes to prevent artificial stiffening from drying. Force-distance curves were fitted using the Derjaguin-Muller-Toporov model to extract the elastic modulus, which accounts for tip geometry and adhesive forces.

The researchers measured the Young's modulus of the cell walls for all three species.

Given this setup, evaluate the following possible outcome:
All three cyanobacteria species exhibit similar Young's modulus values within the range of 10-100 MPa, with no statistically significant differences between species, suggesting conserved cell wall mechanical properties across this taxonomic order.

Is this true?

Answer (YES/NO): YES